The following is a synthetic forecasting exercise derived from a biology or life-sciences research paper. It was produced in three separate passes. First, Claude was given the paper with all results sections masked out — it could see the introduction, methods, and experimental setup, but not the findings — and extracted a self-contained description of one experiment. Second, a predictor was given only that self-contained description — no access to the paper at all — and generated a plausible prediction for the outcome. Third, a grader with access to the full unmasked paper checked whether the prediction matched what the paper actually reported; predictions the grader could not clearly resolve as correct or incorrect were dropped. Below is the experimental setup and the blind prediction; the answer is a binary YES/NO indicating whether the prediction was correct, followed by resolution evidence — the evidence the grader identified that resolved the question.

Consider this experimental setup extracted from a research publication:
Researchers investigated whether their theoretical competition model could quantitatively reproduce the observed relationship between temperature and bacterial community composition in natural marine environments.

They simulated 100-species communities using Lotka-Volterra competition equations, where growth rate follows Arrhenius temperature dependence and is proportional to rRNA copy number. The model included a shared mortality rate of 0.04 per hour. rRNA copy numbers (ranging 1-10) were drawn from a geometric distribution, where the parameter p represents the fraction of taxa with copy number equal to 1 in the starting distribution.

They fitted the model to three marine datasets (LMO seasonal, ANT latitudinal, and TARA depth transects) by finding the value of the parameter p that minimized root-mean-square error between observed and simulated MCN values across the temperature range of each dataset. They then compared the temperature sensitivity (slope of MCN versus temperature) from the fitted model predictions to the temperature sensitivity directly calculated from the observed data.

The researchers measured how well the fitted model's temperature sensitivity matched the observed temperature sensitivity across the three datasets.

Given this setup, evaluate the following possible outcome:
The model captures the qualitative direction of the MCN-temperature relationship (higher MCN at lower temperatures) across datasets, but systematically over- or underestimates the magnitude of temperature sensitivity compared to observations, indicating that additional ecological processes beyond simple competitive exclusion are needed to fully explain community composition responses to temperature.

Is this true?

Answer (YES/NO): NO